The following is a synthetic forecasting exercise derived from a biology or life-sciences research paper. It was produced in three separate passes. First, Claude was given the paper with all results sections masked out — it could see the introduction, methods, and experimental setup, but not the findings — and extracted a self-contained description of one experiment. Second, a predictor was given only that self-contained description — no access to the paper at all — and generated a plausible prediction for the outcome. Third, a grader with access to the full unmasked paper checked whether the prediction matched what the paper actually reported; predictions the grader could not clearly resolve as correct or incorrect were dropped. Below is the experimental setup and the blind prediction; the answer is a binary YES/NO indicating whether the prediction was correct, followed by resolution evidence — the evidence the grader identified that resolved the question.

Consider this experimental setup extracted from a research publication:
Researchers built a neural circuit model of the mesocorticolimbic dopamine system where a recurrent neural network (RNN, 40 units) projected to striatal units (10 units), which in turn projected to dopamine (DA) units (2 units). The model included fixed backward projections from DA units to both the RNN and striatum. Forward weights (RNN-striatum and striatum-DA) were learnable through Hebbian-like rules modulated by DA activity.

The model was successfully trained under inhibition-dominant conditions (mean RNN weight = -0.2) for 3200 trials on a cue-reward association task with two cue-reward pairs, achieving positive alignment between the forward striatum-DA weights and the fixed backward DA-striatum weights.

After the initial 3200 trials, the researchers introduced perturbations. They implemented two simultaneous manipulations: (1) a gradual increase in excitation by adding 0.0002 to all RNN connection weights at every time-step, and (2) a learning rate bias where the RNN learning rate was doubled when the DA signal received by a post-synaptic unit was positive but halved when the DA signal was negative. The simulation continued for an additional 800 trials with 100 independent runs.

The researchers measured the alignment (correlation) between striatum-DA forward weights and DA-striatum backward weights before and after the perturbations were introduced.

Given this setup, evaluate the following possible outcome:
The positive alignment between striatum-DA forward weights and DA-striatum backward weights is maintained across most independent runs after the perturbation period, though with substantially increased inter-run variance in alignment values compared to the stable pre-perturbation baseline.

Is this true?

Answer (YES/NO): NO